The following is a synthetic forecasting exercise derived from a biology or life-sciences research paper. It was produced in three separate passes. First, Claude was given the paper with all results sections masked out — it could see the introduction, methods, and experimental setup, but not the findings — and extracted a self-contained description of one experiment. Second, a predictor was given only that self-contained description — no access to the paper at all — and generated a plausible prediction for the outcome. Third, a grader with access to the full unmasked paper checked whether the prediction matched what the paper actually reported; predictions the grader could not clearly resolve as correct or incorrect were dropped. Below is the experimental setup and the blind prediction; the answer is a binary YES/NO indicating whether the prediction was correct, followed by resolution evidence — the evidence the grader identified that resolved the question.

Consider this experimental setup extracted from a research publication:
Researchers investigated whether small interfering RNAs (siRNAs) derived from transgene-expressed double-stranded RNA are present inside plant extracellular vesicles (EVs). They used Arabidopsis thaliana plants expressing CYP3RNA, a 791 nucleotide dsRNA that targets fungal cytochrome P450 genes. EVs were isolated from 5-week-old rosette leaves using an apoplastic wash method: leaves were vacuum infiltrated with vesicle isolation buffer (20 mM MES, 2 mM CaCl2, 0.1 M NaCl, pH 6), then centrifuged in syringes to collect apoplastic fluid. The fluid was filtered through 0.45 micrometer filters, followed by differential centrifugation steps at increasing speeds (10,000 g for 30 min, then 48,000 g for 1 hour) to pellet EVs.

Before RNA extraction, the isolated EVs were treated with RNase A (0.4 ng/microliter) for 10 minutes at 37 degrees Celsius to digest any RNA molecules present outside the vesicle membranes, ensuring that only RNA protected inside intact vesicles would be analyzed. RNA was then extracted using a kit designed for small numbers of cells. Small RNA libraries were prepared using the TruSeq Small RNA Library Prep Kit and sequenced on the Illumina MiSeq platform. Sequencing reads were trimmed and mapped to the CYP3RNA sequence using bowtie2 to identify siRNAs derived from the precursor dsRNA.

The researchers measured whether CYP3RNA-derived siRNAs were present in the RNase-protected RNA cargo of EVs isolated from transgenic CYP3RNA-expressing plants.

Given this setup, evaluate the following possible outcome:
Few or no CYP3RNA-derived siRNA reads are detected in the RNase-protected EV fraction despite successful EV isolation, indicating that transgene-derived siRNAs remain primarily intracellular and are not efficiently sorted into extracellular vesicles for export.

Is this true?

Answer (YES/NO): NO